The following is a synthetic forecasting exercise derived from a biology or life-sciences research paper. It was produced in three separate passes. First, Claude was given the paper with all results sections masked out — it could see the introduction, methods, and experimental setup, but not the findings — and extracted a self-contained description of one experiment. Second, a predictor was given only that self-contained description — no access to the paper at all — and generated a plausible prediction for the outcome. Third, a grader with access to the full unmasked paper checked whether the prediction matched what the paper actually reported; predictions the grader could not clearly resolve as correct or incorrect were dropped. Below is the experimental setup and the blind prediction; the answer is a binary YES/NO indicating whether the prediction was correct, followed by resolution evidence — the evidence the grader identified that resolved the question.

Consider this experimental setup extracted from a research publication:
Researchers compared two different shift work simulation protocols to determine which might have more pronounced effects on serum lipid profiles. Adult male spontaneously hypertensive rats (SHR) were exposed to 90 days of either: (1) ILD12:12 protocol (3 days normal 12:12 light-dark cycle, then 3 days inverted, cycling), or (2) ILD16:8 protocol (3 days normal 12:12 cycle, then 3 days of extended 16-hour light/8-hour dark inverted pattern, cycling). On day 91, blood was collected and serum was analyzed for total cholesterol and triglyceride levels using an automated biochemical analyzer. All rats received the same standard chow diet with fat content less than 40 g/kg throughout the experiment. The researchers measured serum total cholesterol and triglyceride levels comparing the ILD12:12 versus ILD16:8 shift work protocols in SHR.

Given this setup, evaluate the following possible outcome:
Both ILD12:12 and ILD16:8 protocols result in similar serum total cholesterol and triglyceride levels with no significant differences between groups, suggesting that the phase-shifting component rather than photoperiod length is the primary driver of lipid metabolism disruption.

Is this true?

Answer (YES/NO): YES